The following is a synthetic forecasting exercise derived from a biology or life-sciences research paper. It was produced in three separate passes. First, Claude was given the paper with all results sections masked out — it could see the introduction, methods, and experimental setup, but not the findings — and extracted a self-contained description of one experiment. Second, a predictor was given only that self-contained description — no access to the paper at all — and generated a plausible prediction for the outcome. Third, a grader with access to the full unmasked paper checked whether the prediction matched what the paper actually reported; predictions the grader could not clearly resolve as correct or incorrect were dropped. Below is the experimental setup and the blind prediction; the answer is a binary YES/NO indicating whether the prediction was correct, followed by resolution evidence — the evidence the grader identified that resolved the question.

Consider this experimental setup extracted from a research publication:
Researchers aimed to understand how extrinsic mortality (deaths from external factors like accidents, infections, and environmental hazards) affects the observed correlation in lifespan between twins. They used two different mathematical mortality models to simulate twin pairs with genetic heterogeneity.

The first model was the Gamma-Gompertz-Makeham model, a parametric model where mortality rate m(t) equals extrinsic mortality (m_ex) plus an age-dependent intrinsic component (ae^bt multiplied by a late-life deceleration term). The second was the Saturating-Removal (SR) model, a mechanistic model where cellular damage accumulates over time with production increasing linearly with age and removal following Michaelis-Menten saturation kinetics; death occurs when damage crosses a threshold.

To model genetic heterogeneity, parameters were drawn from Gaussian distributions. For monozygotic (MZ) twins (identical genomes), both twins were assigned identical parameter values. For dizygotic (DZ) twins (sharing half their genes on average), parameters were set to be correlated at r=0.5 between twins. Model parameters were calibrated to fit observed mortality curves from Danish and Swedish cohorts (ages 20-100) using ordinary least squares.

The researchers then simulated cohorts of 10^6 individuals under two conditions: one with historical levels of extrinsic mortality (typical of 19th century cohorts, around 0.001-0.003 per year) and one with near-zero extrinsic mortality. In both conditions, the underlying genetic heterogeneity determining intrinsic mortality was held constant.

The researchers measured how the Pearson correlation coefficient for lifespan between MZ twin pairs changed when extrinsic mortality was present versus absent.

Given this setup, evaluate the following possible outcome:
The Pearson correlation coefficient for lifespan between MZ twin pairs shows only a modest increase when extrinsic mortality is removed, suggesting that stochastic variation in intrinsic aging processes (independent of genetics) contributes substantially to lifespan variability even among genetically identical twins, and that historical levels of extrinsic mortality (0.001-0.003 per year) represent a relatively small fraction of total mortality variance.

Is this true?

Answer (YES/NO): NO